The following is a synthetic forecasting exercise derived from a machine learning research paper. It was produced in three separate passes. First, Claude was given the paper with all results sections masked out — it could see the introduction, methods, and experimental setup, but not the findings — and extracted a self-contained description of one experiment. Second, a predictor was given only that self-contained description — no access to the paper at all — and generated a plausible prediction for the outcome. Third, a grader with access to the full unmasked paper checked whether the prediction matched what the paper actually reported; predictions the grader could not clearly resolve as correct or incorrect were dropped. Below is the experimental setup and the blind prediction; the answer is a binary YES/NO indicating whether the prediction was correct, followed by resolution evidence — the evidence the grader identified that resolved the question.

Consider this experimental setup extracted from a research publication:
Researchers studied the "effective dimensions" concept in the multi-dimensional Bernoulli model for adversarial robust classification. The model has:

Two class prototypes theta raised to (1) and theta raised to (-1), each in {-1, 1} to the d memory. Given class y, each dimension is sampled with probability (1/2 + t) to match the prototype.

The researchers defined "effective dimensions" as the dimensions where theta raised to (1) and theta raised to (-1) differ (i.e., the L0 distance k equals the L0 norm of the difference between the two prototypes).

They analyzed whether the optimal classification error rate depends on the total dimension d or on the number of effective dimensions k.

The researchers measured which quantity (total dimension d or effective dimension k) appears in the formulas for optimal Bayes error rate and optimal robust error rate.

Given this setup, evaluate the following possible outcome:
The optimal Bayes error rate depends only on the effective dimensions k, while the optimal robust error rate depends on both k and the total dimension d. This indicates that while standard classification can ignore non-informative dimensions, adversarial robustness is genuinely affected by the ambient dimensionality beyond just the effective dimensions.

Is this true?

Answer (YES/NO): NO